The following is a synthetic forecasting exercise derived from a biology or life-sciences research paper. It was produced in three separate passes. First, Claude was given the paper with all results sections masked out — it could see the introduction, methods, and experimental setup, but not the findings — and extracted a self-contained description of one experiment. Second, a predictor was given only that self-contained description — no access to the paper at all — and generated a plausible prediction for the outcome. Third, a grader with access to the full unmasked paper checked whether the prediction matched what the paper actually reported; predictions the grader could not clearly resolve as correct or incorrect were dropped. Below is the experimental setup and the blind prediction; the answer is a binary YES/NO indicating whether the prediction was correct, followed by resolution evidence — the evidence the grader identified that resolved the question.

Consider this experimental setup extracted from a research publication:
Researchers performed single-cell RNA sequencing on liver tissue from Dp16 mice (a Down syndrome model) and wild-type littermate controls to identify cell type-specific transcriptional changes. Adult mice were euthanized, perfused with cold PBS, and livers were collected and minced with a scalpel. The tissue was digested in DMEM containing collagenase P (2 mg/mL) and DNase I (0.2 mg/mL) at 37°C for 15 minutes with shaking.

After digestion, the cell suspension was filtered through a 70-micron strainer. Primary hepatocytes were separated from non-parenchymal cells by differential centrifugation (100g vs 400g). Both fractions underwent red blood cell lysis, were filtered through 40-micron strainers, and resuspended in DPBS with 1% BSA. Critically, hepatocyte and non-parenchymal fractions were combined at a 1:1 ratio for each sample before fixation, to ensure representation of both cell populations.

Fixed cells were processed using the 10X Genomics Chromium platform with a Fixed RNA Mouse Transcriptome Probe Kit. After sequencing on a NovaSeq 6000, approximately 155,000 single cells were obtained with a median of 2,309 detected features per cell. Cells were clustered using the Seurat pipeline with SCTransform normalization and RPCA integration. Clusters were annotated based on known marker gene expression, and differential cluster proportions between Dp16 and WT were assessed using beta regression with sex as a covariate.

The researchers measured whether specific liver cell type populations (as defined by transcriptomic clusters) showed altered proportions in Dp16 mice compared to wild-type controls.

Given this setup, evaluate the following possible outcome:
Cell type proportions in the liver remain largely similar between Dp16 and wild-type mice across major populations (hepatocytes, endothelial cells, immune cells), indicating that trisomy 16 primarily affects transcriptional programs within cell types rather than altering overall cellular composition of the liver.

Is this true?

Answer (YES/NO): NO